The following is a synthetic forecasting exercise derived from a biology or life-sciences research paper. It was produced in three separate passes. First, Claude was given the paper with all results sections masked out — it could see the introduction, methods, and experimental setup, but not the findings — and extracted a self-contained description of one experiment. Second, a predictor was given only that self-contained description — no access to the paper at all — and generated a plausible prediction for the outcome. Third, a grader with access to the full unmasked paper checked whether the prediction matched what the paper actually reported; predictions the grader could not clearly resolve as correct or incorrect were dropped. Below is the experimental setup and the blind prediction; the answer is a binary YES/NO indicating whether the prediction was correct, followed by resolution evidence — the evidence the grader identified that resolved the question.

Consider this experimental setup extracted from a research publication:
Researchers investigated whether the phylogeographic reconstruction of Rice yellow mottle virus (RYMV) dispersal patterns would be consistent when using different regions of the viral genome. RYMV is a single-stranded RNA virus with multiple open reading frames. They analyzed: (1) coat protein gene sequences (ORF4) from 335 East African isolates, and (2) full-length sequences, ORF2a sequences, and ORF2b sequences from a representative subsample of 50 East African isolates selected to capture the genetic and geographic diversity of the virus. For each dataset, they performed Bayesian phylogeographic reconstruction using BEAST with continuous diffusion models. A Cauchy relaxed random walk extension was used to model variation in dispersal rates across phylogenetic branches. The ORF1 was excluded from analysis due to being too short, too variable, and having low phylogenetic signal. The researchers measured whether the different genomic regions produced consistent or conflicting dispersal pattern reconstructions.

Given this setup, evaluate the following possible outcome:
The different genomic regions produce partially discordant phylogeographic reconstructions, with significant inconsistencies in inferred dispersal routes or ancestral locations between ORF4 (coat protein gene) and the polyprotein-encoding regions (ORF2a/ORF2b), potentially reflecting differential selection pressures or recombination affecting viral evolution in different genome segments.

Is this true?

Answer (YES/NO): NO